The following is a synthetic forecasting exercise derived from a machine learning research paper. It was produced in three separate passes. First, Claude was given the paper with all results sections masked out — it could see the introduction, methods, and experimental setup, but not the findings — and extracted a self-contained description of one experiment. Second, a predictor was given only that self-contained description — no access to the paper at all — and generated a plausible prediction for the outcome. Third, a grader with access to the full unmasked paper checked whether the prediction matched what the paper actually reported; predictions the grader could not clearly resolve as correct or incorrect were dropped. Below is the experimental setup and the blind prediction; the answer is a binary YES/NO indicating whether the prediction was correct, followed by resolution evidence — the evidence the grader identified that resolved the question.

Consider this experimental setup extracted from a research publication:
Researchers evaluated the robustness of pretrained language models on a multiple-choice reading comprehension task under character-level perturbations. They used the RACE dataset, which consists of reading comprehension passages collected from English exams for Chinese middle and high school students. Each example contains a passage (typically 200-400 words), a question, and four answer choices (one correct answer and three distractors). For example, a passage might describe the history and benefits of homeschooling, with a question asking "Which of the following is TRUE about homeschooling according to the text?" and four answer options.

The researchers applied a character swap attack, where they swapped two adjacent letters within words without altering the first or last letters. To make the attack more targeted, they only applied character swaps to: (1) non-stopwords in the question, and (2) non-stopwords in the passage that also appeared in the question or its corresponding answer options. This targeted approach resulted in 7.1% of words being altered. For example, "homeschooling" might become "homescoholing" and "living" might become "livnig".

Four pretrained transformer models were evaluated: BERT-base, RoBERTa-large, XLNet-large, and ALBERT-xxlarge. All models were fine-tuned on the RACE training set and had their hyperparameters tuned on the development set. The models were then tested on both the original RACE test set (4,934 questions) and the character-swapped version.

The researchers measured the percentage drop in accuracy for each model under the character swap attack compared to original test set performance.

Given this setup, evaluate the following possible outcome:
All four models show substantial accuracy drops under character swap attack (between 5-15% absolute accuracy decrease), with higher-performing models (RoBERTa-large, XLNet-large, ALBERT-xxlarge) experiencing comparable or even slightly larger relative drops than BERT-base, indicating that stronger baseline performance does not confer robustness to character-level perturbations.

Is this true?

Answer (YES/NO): NO